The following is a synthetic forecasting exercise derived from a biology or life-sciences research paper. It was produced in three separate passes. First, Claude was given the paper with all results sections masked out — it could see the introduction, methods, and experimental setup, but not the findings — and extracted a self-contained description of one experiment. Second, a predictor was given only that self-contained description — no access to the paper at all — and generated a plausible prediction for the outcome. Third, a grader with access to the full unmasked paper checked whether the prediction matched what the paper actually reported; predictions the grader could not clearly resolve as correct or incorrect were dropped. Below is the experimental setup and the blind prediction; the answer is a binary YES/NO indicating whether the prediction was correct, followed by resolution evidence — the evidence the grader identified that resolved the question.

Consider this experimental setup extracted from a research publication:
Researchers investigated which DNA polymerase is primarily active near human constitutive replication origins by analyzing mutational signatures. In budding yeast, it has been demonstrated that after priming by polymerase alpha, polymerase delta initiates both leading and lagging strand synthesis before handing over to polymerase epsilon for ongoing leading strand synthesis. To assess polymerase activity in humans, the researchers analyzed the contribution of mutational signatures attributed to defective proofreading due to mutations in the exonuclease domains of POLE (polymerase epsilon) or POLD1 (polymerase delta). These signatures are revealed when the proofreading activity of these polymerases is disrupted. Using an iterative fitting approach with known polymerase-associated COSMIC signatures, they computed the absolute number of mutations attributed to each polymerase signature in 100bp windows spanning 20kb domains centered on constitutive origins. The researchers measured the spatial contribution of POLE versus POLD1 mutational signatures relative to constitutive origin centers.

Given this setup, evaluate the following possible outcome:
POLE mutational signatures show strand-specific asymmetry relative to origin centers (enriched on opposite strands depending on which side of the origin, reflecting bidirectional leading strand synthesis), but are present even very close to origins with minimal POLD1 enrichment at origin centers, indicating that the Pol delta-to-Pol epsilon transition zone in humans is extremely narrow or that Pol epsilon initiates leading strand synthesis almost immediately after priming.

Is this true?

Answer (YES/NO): NO